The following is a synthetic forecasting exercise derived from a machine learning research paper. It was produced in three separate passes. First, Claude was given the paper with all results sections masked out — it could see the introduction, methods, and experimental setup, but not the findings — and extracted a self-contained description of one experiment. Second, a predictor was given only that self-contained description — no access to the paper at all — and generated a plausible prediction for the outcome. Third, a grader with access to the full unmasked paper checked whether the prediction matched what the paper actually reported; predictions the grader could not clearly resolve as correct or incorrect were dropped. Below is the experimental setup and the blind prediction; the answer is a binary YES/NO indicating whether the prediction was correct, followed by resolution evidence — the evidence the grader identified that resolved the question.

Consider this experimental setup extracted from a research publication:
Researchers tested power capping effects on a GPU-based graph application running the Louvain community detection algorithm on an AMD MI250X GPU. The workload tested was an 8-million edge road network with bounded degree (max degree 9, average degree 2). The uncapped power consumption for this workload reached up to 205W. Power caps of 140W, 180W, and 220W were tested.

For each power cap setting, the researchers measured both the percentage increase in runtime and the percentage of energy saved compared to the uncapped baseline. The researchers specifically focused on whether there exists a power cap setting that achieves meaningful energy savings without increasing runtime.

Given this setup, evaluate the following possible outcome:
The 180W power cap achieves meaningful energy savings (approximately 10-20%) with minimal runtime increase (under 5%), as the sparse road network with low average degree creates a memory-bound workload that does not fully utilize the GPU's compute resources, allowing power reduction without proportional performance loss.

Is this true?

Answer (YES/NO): NO